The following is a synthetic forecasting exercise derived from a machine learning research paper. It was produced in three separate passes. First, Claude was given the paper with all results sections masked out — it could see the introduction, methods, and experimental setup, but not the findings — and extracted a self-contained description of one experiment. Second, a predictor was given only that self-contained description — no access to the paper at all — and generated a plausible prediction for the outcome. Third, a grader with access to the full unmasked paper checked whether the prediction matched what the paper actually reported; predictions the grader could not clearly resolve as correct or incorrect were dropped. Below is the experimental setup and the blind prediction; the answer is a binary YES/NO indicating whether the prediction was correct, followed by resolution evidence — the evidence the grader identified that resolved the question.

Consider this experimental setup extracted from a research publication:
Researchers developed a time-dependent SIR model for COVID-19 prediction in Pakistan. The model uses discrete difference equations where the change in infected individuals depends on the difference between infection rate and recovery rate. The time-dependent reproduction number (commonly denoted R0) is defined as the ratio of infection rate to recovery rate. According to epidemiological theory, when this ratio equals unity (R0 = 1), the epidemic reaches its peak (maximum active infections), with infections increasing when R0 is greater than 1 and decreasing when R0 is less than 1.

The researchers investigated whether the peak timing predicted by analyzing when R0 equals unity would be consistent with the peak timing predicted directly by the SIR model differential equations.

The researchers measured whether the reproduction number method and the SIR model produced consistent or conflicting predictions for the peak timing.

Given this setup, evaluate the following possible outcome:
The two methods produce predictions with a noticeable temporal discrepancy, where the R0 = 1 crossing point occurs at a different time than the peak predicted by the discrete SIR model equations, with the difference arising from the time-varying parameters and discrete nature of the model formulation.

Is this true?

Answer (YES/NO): NO